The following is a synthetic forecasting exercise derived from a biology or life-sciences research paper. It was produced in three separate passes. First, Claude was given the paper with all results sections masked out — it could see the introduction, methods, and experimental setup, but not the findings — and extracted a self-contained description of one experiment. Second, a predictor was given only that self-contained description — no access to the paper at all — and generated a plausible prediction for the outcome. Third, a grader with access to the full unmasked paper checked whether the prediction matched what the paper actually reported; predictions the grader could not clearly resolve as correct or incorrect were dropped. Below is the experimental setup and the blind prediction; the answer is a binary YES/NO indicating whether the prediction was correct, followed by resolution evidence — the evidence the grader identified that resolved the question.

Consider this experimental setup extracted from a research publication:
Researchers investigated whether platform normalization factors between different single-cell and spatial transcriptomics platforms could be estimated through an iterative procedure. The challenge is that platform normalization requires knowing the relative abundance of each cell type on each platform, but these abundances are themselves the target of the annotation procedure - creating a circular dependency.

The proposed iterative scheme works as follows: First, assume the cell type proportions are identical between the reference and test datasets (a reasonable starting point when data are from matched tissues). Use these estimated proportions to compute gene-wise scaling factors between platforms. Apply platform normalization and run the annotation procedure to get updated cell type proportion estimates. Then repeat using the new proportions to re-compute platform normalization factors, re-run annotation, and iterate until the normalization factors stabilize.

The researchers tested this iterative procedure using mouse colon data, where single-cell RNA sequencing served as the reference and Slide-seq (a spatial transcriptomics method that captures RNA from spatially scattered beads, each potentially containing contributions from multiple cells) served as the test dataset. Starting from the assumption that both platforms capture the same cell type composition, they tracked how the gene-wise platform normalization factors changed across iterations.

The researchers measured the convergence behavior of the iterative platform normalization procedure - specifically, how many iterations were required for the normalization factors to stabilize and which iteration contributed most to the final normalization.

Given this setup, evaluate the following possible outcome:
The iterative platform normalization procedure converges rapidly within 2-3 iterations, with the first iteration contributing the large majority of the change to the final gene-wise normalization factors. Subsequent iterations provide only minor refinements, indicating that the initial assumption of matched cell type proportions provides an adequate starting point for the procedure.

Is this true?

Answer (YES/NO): YES